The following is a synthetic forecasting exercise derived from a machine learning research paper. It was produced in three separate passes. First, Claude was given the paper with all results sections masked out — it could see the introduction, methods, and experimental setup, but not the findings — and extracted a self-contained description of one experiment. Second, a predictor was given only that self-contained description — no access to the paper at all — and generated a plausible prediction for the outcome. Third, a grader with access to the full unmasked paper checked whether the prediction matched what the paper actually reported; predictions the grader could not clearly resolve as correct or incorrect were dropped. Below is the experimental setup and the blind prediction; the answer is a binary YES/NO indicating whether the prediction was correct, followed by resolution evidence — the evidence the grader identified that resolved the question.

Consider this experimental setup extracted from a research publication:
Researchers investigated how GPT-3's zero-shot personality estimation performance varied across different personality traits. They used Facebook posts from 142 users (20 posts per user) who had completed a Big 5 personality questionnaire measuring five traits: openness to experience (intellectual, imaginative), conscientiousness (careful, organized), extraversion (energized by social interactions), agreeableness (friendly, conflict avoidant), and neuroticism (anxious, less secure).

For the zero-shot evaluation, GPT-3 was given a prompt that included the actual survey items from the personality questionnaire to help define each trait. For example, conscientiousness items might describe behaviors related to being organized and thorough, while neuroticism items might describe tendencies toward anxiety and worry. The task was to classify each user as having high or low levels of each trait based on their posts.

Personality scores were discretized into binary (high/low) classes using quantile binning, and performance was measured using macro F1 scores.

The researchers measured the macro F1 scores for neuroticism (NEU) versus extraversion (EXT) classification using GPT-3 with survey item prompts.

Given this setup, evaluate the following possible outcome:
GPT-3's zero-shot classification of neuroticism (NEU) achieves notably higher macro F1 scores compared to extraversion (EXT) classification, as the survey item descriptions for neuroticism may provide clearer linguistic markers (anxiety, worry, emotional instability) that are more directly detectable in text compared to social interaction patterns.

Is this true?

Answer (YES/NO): NO